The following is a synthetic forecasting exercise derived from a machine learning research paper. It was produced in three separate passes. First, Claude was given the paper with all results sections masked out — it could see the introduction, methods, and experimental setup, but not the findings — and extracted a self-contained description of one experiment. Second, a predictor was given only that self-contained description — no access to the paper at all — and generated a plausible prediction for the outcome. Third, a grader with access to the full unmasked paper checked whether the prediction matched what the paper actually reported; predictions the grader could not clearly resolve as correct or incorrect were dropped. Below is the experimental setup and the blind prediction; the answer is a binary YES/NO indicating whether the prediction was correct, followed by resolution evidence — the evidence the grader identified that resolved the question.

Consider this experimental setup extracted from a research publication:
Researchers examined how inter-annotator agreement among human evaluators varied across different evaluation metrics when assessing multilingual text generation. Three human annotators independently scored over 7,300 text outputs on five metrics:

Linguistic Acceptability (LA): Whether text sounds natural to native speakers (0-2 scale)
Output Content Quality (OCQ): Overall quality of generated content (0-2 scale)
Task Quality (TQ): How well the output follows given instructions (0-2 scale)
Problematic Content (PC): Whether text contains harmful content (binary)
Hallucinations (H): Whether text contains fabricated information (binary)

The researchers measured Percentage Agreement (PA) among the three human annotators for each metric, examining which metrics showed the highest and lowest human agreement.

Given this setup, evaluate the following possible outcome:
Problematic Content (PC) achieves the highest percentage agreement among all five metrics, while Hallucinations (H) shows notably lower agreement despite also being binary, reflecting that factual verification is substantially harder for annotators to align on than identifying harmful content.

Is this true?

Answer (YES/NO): NO